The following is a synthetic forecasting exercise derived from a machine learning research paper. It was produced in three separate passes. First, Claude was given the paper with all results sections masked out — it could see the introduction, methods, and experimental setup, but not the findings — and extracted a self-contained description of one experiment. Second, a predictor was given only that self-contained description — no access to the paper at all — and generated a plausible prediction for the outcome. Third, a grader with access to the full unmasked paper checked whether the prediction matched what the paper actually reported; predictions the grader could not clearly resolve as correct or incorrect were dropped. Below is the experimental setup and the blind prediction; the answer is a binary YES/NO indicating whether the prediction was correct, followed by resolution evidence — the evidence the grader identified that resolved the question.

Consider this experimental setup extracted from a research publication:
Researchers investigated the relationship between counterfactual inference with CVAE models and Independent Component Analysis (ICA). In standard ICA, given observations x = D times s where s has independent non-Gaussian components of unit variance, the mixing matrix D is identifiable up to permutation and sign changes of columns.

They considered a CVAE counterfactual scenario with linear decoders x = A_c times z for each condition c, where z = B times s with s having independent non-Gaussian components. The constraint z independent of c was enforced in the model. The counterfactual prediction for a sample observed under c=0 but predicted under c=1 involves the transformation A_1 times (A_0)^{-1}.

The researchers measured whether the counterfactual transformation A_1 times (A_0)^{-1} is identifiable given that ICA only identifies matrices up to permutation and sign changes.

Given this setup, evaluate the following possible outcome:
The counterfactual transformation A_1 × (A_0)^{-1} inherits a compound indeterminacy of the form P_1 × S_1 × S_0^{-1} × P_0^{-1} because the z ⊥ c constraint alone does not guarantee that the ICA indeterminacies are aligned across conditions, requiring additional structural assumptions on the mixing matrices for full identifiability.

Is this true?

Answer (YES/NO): NO